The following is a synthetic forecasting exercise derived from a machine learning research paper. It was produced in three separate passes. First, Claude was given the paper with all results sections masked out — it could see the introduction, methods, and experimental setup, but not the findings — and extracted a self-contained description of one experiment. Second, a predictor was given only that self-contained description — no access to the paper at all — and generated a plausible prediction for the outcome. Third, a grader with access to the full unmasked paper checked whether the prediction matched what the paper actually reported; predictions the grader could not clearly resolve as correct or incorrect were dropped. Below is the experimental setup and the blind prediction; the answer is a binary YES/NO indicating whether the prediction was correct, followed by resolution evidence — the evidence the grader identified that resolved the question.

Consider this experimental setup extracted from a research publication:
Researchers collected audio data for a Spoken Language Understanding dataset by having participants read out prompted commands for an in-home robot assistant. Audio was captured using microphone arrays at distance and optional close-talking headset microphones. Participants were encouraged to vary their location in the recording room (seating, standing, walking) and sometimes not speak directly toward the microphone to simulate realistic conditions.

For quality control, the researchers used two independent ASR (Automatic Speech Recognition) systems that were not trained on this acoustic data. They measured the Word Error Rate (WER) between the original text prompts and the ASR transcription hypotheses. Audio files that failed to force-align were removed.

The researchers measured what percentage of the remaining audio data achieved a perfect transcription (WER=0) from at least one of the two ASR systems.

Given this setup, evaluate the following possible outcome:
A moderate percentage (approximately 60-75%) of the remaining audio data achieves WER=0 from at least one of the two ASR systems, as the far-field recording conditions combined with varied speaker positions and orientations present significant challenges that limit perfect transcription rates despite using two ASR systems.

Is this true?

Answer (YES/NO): YES